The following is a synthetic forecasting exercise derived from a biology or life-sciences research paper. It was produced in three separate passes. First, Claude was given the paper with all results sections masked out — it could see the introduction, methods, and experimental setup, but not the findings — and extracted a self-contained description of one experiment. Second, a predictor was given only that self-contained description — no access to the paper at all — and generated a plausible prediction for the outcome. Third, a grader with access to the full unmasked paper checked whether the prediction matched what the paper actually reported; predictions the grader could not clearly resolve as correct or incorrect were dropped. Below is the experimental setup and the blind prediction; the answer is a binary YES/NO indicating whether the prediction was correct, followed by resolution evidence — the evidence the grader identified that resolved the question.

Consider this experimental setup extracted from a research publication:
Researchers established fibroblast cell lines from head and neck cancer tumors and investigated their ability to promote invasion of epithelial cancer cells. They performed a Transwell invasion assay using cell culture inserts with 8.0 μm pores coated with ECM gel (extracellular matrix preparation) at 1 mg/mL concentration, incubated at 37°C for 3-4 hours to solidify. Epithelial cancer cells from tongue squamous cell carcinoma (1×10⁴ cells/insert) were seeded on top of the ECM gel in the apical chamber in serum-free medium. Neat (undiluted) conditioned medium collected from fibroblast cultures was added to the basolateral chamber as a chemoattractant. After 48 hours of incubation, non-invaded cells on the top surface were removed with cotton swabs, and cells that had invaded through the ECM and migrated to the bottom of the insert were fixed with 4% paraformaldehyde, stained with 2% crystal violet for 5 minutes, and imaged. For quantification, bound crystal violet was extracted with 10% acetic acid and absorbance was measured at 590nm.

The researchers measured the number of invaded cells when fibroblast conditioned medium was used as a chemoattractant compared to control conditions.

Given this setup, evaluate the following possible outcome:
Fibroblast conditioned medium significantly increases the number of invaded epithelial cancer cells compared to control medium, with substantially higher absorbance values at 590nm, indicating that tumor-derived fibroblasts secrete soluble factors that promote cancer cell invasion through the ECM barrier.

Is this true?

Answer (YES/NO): YES